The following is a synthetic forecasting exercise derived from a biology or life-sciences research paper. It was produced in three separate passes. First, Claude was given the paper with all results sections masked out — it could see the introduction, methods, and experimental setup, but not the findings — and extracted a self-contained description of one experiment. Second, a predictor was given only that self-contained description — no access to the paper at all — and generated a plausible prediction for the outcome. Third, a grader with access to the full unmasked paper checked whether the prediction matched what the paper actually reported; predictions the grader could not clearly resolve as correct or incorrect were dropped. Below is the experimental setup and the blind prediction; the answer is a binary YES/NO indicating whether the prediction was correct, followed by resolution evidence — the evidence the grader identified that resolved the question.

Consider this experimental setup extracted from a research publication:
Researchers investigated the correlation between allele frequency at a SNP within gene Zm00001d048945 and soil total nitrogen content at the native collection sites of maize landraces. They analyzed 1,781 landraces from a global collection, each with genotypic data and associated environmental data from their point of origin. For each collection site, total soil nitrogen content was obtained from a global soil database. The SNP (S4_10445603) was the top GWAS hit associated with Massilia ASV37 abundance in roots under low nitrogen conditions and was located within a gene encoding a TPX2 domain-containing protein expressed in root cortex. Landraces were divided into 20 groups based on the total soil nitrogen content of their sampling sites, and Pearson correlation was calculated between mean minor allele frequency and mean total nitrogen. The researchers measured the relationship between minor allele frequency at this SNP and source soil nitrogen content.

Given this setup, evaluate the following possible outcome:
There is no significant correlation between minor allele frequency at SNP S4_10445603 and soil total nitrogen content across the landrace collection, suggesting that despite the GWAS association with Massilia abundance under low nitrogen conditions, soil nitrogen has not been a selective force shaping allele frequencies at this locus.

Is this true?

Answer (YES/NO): NO